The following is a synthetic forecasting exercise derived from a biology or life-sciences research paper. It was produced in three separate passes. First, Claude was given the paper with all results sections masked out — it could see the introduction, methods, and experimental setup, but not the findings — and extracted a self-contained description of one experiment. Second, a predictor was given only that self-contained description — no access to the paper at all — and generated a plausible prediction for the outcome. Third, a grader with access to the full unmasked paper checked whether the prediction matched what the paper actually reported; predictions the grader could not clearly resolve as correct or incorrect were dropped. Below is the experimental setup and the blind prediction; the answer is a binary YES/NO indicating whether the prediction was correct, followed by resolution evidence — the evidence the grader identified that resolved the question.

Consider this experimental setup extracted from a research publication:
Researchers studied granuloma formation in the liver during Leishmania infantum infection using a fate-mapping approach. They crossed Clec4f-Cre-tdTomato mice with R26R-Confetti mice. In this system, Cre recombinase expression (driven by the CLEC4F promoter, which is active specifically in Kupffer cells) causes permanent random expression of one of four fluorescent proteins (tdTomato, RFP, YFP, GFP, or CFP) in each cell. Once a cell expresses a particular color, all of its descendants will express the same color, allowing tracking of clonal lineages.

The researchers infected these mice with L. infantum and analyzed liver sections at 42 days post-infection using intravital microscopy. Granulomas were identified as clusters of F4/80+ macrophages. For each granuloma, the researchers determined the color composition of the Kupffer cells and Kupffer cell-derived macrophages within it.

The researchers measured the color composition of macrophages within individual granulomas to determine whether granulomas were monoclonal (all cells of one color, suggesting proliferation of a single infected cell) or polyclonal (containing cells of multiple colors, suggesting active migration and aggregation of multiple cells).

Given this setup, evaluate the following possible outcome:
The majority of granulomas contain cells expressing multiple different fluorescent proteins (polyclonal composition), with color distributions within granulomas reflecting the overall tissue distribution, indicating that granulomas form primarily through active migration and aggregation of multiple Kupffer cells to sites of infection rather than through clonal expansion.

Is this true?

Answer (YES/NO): YES